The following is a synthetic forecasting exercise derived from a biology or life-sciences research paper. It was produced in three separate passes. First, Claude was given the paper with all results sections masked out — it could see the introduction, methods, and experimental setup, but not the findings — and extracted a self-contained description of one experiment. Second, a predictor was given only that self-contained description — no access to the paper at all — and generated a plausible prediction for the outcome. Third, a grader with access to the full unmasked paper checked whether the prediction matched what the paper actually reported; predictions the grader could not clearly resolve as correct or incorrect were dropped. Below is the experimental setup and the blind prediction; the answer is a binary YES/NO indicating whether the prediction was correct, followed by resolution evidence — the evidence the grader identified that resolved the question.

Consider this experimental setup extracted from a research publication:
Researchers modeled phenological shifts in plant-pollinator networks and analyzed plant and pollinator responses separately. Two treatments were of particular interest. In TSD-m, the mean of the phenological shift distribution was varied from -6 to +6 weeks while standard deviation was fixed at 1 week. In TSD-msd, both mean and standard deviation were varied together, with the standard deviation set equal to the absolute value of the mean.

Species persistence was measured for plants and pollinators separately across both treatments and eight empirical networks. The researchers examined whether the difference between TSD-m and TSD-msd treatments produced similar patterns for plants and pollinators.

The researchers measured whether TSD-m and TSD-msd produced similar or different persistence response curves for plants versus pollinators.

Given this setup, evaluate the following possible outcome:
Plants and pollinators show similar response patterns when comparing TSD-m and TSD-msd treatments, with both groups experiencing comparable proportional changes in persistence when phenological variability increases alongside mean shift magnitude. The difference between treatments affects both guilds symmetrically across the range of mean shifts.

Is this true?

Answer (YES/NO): NO